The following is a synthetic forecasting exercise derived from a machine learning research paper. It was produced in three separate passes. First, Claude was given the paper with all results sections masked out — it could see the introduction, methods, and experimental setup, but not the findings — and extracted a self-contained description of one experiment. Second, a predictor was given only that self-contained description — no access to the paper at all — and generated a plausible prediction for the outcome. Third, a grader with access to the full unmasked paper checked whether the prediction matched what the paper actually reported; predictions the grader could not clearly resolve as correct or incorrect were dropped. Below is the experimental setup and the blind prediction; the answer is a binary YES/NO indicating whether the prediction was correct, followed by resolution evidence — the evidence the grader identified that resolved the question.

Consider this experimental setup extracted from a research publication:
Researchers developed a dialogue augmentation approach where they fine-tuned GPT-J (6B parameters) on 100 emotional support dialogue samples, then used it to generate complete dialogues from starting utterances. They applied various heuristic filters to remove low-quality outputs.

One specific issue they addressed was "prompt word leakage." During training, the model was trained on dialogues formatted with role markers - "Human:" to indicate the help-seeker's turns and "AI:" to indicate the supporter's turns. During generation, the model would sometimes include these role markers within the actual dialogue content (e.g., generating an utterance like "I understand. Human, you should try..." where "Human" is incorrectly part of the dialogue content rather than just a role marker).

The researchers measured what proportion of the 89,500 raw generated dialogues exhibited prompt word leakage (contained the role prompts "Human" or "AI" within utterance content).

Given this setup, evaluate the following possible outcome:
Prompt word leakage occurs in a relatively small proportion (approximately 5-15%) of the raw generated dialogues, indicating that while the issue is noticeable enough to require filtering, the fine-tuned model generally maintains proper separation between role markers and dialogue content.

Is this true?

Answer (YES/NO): NO